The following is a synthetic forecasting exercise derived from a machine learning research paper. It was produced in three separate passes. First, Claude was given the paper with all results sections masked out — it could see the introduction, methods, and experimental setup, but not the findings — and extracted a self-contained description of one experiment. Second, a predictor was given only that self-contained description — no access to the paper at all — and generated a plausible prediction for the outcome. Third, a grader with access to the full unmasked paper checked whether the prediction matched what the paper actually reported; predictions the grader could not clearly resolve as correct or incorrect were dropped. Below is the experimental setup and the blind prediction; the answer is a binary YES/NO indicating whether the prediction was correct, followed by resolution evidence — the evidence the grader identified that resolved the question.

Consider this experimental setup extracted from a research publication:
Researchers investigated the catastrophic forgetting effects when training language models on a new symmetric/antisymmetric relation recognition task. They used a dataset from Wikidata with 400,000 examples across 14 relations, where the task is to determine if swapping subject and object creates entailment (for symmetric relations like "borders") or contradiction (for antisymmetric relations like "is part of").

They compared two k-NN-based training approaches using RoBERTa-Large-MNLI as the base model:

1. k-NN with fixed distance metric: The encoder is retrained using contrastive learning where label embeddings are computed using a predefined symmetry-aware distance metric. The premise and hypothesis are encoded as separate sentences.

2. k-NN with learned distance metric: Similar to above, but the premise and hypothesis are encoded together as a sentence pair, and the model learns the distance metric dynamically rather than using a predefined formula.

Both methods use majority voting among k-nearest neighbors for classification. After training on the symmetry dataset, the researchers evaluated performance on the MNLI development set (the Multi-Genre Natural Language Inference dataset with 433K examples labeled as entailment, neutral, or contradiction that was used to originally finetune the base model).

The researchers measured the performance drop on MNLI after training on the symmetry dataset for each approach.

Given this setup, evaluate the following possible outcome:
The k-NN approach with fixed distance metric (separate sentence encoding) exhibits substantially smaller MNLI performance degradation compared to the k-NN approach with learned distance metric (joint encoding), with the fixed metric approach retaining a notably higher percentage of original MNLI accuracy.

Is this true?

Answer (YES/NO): YES